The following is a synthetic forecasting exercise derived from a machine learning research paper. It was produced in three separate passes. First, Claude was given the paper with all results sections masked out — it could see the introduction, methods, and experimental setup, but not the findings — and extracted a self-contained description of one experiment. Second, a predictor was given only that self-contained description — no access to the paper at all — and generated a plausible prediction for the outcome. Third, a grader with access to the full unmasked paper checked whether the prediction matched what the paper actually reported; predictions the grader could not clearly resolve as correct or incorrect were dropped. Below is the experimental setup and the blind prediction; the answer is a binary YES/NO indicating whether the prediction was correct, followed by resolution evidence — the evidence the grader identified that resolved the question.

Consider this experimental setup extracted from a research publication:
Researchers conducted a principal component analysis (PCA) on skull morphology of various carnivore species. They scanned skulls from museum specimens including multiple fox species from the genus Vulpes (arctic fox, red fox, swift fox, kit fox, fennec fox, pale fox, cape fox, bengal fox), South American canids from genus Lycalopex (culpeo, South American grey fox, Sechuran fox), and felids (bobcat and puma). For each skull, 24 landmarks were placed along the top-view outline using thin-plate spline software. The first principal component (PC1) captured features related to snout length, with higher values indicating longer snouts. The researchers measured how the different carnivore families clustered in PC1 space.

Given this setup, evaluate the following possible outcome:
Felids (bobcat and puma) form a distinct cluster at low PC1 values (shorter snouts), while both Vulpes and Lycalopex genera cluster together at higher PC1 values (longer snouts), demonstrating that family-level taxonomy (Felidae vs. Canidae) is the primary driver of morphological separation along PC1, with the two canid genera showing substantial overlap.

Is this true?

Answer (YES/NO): YES